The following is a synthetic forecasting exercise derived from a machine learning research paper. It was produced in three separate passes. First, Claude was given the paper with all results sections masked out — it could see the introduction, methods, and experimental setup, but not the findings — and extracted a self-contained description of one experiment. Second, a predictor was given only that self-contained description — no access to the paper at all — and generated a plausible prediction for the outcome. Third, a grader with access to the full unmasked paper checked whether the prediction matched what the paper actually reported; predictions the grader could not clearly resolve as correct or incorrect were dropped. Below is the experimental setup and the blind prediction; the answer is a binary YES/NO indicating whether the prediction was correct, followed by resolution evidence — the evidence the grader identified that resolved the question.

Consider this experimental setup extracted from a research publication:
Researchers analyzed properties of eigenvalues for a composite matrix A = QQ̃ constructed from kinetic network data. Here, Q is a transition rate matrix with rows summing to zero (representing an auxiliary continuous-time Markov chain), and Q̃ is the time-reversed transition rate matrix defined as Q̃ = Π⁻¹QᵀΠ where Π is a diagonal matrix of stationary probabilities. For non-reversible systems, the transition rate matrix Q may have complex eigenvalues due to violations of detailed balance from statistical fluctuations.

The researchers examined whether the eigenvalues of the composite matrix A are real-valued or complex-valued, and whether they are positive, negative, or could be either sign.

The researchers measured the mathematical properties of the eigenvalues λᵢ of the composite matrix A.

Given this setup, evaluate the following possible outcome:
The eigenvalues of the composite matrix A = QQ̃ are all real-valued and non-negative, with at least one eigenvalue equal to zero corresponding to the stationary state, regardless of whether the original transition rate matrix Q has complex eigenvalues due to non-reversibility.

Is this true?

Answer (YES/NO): YES